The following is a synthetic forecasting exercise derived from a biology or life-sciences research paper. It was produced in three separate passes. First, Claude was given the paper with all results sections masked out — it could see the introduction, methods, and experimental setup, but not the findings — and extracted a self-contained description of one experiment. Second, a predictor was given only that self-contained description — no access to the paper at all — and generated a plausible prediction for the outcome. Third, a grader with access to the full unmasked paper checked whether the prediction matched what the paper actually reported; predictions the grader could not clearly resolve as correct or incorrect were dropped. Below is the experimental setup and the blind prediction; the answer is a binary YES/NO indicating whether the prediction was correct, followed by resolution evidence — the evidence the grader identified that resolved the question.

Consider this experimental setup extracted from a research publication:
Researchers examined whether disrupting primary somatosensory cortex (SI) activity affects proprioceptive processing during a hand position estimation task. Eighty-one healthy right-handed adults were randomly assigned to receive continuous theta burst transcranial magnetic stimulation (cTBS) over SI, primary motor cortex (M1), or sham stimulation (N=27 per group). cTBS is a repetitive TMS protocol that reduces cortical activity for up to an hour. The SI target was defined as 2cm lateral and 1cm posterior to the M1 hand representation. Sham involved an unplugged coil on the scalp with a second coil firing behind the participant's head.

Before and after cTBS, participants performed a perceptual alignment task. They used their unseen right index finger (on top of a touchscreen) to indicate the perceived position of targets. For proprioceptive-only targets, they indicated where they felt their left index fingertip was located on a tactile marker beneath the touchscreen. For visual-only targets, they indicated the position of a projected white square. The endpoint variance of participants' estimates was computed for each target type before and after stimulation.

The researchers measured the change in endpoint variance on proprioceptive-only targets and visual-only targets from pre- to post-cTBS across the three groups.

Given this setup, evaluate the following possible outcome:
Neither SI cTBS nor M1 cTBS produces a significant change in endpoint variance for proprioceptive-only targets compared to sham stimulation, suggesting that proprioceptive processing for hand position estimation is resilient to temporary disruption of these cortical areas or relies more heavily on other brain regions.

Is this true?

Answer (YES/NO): NO